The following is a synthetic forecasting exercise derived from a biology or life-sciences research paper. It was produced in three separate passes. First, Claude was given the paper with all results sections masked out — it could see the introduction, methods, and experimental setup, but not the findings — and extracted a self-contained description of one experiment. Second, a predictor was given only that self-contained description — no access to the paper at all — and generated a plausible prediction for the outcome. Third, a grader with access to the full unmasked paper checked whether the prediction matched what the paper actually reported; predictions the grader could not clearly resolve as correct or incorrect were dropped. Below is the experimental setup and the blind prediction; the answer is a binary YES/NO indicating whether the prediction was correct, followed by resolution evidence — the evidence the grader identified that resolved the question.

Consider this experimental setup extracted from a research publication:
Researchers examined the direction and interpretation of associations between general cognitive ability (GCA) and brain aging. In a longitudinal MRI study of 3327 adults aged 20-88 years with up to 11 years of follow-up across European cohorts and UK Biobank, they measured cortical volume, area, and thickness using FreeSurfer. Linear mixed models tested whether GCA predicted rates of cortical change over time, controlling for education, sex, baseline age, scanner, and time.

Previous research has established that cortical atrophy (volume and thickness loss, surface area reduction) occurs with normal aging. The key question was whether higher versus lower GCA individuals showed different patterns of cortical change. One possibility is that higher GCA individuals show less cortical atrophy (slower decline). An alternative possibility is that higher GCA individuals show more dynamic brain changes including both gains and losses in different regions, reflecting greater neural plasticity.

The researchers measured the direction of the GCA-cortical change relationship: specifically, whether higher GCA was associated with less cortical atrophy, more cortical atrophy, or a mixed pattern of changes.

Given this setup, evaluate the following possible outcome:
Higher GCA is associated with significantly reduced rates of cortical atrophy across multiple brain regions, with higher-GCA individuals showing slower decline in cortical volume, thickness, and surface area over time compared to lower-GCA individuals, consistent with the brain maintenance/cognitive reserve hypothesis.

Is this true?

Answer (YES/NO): NO